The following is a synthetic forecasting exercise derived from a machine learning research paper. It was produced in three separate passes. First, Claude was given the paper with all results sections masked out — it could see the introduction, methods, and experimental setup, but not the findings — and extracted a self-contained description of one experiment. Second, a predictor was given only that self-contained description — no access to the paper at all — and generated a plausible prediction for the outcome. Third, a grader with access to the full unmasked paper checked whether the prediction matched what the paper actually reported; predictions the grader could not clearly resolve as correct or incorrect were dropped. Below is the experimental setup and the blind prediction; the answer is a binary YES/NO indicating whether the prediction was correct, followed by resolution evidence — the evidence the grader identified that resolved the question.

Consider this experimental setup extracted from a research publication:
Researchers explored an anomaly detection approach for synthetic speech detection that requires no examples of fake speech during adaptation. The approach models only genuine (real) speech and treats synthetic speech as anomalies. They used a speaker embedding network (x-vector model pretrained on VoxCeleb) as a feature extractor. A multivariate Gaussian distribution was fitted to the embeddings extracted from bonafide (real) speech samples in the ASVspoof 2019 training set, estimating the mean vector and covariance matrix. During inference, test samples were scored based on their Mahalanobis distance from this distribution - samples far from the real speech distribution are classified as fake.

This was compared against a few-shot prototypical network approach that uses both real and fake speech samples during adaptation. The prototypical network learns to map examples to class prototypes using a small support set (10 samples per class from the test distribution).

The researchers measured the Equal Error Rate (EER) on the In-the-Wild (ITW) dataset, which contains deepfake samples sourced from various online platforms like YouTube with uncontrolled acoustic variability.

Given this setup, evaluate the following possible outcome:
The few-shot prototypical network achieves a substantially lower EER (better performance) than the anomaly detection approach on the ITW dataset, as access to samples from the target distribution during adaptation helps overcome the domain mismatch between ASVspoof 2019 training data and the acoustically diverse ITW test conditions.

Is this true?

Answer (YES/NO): YES